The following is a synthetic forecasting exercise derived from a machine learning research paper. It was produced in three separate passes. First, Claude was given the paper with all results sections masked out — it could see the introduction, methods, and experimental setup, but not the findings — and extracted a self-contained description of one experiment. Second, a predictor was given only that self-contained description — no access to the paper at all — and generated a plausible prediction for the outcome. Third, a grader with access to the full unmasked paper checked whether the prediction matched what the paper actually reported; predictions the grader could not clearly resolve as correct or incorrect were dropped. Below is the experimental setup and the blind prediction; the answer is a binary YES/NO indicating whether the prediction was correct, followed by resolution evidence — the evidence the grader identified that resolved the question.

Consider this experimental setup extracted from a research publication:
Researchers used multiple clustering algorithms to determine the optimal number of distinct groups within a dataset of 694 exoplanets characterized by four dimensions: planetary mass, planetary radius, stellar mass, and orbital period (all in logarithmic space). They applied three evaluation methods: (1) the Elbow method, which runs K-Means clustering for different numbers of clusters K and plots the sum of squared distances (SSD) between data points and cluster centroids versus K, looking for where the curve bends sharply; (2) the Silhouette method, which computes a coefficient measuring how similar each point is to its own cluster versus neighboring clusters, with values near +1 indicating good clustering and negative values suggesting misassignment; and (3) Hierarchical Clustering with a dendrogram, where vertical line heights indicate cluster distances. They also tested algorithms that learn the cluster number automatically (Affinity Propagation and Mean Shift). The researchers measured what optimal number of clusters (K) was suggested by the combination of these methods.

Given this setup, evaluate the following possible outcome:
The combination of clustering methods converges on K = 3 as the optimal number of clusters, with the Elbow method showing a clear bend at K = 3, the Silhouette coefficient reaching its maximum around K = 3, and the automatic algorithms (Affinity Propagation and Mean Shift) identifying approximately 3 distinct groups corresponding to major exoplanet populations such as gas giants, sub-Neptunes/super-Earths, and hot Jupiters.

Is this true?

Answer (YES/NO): NO